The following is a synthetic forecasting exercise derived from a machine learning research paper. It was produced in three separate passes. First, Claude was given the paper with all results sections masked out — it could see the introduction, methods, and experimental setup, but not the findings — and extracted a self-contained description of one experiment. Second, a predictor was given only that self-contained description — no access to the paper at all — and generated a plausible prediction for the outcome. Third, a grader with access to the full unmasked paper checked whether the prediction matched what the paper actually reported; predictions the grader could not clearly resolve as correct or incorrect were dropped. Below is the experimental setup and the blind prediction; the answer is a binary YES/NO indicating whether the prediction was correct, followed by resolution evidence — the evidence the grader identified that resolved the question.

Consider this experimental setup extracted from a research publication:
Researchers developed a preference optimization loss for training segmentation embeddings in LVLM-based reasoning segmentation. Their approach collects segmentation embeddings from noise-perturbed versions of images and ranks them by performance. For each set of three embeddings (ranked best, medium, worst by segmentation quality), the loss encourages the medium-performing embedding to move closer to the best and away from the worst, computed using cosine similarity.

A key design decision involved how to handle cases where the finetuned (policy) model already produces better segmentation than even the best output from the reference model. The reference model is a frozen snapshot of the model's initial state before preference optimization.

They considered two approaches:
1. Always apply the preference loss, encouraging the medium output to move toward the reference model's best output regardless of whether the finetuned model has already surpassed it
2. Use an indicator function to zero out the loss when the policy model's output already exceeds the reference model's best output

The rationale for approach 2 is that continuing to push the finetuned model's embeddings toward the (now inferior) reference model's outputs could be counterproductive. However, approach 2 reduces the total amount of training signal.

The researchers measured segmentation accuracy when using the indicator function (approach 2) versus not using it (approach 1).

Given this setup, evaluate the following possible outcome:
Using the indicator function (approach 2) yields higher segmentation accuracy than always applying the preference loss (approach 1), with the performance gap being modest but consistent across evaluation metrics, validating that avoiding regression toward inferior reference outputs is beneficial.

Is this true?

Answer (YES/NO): YES